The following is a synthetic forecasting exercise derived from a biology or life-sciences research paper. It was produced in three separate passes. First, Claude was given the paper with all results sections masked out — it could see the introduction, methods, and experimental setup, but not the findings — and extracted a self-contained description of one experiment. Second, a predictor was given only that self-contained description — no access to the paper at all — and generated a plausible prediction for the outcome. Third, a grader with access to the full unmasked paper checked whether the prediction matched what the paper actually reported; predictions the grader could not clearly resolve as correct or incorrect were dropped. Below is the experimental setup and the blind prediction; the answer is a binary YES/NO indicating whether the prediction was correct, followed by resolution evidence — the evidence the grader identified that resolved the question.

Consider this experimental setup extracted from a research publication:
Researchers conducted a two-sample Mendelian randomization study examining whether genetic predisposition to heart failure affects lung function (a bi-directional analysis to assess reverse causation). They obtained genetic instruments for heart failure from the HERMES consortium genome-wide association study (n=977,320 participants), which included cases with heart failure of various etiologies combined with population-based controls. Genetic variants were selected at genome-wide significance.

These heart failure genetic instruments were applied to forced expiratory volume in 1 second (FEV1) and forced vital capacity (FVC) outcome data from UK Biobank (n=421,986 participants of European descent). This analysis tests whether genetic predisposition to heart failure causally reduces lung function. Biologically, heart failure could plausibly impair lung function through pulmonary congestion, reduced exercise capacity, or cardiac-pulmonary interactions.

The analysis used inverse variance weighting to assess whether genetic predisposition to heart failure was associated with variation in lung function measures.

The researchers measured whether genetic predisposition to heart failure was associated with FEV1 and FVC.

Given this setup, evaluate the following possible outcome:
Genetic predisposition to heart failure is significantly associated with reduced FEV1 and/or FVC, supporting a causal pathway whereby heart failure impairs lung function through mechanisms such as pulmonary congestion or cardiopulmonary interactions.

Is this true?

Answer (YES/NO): NO